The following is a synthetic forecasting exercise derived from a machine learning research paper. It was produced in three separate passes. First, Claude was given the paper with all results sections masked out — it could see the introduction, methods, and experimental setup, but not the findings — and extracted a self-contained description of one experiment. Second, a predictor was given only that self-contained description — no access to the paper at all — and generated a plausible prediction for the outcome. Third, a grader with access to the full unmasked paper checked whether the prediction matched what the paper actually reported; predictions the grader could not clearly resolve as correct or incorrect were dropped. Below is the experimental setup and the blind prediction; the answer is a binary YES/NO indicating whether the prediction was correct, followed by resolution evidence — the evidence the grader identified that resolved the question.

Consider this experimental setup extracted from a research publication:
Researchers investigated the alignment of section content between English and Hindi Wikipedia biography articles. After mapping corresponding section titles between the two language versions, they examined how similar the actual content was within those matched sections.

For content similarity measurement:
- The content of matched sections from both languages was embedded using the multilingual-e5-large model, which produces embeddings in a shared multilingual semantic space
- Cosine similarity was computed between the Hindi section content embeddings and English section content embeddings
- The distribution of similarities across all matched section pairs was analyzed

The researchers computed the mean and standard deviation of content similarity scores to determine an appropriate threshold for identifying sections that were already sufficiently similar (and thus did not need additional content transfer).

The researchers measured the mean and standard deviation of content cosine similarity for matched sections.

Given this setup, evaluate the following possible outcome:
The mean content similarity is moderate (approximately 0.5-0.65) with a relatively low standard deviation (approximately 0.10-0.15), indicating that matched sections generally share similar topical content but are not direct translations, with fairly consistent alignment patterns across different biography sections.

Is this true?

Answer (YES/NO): NO